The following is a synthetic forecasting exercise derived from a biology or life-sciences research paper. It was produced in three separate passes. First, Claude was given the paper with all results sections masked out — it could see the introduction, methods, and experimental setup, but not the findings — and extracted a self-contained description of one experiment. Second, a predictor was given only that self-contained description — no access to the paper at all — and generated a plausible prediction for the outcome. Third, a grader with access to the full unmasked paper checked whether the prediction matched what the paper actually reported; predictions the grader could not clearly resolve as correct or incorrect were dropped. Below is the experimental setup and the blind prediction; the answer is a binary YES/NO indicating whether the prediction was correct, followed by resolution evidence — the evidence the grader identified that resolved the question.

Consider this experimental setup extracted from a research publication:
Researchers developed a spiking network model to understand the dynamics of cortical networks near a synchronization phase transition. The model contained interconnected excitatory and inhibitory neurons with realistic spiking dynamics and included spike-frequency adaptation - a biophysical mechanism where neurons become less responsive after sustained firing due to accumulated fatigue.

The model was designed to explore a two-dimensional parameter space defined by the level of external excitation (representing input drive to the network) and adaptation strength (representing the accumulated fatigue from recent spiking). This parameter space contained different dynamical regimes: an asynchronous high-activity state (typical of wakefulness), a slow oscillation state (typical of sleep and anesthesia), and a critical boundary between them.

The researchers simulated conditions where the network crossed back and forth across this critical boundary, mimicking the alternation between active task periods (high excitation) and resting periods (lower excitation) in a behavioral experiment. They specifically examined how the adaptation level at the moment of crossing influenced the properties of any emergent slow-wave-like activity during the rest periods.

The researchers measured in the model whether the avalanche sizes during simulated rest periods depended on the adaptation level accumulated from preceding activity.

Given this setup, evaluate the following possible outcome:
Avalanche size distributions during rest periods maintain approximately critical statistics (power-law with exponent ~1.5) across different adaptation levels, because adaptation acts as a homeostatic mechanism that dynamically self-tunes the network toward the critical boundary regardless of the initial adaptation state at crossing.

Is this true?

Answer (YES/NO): NO